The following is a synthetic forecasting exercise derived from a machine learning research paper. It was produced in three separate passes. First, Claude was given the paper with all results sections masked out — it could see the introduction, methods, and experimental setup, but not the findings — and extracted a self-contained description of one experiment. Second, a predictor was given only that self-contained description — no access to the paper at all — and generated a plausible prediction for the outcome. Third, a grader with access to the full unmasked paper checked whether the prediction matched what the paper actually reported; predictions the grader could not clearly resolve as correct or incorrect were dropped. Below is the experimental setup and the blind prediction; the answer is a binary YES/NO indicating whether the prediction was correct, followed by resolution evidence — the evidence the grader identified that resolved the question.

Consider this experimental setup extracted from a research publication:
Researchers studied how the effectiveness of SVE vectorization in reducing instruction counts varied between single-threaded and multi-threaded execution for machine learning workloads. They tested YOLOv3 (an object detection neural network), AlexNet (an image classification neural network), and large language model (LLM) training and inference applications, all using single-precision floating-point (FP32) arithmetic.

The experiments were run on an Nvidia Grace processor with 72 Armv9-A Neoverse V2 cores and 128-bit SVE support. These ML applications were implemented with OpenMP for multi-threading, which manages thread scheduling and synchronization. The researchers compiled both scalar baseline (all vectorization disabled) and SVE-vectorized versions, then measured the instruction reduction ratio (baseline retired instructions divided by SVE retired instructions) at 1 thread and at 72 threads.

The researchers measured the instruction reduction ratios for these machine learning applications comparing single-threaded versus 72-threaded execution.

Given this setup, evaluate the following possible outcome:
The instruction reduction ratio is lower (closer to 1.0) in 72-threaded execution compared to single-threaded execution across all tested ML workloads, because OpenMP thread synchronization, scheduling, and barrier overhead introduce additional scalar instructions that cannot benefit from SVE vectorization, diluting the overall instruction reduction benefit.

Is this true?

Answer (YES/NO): YES